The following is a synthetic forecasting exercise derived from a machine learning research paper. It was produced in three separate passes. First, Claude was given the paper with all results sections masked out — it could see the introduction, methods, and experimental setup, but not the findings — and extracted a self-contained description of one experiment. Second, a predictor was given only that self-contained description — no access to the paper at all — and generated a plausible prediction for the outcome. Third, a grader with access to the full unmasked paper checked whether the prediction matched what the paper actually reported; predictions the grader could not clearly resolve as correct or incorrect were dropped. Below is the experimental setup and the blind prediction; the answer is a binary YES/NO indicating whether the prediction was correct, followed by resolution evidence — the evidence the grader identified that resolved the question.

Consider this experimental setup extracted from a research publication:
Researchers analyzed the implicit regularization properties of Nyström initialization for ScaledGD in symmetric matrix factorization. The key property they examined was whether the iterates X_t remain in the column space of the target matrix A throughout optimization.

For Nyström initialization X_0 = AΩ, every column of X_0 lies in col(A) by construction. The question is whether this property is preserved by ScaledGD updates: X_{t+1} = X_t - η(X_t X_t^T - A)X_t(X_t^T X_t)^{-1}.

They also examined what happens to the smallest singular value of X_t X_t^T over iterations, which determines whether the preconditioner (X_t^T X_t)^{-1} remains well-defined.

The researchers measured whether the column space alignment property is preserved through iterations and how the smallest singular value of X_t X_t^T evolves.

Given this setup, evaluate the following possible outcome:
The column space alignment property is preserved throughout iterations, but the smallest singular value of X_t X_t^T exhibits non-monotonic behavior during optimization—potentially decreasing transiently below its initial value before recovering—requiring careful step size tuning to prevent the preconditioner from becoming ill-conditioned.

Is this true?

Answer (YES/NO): NO